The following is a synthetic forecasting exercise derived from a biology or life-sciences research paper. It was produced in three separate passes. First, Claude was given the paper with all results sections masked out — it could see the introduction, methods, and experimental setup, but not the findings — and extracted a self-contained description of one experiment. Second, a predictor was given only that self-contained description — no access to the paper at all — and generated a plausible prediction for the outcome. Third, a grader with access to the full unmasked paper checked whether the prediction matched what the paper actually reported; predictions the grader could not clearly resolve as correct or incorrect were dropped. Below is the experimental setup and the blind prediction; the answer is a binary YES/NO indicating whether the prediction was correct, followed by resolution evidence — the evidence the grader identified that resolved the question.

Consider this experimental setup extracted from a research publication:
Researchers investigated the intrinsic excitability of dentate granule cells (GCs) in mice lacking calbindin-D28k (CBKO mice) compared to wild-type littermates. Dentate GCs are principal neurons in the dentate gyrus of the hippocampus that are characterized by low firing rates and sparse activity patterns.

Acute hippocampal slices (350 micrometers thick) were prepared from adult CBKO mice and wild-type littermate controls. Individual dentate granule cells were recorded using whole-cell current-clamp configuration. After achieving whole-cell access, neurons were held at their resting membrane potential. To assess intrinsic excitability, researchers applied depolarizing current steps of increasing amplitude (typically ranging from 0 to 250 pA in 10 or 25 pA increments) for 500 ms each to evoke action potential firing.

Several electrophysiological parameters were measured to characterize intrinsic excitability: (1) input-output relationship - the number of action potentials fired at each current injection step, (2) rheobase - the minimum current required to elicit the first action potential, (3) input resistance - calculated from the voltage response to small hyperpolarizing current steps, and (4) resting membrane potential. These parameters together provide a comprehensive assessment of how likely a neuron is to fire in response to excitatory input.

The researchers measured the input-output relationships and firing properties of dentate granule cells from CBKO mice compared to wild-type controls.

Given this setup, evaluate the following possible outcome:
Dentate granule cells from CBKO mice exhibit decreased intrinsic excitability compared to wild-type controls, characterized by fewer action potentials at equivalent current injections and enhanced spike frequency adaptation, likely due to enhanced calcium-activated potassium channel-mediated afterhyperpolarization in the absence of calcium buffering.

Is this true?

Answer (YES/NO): NO